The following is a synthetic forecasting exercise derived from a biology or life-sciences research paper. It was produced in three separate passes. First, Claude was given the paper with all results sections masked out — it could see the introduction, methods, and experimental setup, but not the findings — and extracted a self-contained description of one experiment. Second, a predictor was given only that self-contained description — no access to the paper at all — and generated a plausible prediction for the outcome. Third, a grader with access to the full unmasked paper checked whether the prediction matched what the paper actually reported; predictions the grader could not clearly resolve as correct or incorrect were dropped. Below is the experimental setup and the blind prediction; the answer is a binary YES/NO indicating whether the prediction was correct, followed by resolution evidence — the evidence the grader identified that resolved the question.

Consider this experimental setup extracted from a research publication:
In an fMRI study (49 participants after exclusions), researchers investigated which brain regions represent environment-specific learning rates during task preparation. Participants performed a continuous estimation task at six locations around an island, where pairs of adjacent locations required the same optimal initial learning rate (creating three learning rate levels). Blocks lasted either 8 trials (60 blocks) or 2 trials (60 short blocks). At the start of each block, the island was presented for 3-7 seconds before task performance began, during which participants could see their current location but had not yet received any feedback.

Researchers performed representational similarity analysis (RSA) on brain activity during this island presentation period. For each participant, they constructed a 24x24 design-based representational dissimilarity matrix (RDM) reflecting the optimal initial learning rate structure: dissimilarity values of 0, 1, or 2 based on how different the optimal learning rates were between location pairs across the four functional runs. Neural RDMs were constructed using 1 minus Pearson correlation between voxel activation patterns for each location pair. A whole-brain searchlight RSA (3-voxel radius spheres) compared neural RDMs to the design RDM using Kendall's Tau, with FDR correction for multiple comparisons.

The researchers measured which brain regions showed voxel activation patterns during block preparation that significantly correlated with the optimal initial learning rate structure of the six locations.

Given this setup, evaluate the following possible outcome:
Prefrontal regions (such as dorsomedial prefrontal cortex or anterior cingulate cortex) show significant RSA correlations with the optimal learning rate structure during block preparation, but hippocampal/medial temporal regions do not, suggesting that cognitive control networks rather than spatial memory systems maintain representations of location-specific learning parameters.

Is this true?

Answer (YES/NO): NO